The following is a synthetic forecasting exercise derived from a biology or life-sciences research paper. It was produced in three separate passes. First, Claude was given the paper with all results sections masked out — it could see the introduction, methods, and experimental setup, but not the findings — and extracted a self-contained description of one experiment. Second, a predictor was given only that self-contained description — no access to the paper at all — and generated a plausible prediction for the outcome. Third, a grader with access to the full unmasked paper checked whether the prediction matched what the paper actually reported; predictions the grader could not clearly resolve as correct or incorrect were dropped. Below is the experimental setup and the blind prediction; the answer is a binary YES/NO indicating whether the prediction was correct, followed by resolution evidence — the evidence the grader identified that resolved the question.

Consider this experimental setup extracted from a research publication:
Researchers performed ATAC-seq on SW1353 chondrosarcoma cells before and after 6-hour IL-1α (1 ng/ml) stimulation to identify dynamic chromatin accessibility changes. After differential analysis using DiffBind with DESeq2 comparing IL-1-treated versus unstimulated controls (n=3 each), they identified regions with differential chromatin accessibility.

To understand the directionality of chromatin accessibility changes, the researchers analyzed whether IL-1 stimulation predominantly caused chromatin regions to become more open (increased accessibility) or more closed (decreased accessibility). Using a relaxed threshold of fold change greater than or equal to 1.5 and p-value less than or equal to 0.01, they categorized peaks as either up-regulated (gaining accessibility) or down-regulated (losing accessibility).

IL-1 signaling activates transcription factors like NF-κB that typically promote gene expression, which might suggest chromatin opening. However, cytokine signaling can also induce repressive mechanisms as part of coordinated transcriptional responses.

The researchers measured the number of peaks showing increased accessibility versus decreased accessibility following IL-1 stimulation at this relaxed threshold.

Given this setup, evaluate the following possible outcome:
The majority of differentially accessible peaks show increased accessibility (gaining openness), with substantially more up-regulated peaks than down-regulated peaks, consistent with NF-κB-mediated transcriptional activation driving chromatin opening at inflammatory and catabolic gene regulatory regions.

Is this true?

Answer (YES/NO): NO